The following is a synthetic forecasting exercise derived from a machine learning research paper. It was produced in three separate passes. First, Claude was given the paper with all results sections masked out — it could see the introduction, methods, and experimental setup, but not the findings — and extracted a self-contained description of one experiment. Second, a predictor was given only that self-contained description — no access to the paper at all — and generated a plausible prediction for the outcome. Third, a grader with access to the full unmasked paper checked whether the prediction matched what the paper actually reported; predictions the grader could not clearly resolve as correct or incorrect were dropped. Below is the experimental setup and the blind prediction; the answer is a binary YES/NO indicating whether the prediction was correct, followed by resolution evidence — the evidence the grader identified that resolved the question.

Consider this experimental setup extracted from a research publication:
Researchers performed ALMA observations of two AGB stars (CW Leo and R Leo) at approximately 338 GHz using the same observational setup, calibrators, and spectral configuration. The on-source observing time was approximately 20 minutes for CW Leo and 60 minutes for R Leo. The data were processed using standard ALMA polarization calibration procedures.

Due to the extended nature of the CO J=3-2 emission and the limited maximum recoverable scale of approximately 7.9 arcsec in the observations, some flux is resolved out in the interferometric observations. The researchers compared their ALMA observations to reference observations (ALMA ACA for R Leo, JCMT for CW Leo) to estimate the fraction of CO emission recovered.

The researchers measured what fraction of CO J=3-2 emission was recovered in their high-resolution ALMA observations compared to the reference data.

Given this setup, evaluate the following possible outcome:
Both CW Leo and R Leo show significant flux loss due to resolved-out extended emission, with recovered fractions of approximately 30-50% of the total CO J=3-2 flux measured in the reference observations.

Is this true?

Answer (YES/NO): YES